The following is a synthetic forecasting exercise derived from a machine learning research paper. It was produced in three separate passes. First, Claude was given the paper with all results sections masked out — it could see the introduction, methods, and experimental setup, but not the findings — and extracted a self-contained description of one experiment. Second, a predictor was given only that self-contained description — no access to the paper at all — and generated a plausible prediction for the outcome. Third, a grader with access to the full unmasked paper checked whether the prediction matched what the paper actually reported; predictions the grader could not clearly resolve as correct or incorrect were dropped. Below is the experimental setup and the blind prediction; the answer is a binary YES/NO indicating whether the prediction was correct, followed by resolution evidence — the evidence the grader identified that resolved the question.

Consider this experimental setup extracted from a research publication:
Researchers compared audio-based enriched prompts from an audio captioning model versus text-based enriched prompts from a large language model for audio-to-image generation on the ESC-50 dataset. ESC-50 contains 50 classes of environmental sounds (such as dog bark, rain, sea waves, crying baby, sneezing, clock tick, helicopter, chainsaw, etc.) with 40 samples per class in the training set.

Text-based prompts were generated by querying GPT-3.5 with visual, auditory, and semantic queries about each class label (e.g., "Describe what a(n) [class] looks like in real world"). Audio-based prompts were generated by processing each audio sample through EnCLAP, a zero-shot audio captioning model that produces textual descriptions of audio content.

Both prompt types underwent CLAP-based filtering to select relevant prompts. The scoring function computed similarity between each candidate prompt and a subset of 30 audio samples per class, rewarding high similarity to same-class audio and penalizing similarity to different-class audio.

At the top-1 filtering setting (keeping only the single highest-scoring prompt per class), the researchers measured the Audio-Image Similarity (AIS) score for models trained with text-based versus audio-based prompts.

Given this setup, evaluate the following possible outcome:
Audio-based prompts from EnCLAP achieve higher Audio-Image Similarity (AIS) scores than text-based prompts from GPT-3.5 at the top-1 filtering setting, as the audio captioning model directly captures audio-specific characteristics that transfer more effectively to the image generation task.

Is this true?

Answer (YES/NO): NO